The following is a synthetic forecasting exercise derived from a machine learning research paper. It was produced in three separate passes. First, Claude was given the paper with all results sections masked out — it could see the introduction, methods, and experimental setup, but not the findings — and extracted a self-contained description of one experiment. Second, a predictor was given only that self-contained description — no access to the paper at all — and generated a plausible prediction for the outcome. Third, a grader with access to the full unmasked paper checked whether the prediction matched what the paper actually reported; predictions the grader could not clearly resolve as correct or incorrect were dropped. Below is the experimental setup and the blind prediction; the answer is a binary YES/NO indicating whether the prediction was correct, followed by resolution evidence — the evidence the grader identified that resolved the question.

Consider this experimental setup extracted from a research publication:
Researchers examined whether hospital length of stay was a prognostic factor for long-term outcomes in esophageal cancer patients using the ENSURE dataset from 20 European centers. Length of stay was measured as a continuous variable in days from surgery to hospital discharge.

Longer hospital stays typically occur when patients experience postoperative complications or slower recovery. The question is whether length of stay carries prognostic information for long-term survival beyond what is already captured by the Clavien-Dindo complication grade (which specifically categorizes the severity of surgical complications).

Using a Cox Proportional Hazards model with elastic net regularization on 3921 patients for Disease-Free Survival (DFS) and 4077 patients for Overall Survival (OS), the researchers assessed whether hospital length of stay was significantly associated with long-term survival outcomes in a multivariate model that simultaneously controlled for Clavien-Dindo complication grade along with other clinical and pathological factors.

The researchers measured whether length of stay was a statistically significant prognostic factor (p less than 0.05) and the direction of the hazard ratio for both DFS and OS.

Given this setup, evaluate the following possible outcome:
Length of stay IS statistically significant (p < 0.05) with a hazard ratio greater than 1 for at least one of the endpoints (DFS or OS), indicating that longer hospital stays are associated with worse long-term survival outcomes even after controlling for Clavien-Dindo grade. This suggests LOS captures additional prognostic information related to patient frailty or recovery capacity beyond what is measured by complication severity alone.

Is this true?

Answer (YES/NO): YES